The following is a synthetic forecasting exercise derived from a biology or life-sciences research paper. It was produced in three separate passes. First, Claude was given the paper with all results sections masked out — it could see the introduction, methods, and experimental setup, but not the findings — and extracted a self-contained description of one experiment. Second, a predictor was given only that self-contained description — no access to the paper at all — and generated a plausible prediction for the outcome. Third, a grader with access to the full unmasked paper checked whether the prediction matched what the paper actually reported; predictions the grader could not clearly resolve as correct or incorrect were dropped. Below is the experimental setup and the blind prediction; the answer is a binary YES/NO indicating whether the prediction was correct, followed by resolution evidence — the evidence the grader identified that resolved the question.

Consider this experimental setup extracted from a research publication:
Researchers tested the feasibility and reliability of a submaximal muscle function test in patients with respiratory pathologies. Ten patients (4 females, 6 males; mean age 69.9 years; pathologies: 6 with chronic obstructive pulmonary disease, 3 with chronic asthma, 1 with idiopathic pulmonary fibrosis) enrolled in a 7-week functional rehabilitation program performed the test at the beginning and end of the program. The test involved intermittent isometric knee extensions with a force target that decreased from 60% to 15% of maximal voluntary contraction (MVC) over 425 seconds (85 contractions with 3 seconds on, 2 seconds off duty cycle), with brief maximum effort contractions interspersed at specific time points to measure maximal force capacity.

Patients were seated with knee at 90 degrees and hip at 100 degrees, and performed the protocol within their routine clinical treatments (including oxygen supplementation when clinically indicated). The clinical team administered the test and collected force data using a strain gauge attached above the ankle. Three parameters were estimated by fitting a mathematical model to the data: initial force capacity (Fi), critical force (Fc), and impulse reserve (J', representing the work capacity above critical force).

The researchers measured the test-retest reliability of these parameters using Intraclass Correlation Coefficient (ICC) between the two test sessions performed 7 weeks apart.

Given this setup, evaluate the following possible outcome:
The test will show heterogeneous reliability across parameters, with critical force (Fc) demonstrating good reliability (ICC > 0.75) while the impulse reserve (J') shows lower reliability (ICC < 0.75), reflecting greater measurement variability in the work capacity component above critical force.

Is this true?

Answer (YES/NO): NO